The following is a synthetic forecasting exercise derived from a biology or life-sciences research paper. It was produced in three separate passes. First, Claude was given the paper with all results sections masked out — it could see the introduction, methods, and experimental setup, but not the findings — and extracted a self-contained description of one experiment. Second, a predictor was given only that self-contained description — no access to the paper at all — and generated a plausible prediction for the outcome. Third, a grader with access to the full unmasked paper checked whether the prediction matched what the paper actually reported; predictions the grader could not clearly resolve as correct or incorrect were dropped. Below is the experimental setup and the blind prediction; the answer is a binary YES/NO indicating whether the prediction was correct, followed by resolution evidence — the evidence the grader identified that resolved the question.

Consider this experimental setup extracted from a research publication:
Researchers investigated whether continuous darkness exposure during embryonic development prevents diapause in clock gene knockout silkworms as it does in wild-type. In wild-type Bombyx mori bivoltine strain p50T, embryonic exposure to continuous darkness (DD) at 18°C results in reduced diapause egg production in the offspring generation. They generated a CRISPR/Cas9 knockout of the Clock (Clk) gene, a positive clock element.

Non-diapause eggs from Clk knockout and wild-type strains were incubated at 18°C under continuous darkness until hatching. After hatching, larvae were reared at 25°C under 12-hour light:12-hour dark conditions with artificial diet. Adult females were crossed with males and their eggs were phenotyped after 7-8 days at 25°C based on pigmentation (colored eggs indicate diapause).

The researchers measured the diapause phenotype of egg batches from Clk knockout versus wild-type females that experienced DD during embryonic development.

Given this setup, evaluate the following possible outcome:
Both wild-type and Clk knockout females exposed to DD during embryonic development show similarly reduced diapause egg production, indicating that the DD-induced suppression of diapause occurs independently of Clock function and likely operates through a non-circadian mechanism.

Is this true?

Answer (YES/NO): NO